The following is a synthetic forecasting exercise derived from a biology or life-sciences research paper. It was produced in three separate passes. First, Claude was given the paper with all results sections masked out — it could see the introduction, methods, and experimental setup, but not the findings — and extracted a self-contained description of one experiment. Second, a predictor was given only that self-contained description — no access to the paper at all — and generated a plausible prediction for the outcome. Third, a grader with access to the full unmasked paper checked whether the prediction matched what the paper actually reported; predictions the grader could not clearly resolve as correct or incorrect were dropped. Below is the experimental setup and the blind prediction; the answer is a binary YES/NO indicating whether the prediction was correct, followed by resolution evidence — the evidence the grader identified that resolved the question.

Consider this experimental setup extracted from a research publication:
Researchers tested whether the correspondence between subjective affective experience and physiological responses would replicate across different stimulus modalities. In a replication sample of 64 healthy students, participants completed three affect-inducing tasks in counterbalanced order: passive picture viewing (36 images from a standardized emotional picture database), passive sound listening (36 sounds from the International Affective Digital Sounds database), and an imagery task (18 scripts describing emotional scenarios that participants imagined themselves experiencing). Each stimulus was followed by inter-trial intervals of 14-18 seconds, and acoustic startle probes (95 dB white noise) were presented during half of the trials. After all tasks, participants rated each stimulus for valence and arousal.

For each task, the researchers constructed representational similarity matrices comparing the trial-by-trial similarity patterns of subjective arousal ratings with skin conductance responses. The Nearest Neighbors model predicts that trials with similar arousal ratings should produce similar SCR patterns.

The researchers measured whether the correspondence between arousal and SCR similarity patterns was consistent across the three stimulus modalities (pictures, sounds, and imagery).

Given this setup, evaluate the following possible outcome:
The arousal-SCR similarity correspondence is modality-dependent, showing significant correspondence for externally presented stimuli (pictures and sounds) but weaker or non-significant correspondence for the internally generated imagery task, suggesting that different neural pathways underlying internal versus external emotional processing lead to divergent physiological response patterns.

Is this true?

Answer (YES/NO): NO